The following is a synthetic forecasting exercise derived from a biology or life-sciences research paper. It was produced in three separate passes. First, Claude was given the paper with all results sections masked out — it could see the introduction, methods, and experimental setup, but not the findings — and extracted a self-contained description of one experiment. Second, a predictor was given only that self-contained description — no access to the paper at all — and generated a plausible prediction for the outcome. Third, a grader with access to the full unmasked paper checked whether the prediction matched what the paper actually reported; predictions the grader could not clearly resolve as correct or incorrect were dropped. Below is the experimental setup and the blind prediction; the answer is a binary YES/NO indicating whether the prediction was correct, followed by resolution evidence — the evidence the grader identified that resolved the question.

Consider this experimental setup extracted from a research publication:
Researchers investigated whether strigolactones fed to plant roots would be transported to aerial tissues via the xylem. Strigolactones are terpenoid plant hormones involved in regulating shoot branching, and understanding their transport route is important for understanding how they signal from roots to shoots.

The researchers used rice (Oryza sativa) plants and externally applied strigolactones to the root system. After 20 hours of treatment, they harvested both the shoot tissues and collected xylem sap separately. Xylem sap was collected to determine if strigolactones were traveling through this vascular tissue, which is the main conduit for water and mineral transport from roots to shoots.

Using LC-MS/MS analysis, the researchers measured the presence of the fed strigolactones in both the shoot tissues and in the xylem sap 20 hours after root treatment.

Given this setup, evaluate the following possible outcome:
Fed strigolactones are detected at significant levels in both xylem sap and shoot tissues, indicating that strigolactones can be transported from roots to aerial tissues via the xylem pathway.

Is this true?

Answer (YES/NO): NO